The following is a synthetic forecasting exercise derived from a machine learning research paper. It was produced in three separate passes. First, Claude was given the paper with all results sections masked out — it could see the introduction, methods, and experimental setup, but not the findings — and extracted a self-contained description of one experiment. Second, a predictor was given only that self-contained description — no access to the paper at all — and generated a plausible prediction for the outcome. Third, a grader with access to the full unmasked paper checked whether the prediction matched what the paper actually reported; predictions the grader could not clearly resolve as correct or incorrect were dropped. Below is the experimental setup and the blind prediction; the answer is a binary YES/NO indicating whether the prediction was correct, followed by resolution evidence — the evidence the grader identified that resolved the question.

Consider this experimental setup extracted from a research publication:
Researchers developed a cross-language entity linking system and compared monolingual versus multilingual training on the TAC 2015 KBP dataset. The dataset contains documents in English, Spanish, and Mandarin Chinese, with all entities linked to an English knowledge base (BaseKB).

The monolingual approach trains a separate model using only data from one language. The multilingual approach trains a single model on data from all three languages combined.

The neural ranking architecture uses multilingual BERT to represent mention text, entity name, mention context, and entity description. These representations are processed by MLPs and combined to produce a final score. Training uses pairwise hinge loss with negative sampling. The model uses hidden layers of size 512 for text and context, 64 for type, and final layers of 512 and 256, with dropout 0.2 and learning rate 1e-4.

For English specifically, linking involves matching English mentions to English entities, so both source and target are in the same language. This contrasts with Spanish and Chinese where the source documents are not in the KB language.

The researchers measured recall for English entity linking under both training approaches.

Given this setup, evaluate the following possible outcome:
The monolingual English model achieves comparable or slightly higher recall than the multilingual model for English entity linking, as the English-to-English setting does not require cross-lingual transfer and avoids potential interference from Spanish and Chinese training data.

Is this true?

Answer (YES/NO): NO